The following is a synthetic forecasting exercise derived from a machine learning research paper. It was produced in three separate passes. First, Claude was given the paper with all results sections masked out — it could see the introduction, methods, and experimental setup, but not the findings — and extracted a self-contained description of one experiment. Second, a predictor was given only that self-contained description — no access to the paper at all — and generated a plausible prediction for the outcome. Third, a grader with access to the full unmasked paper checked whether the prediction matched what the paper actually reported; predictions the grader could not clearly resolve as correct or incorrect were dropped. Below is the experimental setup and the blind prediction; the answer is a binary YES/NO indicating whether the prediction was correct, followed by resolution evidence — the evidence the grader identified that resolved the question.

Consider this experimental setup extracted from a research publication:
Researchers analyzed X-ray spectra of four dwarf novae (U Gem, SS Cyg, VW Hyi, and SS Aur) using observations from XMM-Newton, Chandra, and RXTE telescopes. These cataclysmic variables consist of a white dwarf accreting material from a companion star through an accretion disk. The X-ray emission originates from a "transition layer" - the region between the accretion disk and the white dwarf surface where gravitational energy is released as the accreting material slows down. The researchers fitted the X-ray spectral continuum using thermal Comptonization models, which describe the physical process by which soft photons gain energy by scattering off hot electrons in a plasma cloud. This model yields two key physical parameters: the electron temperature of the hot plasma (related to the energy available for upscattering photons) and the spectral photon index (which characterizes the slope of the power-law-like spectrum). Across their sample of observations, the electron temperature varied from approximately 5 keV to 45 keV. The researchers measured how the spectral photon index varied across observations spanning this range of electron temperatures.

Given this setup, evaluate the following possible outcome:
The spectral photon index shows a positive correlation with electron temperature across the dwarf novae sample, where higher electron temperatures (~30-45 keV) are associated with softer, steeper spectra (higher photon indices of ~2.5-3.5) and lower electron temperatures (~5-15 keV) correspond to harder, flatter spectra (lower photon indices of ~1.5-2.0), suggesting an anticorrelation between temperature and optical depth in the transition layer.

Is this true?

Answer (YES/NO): NO